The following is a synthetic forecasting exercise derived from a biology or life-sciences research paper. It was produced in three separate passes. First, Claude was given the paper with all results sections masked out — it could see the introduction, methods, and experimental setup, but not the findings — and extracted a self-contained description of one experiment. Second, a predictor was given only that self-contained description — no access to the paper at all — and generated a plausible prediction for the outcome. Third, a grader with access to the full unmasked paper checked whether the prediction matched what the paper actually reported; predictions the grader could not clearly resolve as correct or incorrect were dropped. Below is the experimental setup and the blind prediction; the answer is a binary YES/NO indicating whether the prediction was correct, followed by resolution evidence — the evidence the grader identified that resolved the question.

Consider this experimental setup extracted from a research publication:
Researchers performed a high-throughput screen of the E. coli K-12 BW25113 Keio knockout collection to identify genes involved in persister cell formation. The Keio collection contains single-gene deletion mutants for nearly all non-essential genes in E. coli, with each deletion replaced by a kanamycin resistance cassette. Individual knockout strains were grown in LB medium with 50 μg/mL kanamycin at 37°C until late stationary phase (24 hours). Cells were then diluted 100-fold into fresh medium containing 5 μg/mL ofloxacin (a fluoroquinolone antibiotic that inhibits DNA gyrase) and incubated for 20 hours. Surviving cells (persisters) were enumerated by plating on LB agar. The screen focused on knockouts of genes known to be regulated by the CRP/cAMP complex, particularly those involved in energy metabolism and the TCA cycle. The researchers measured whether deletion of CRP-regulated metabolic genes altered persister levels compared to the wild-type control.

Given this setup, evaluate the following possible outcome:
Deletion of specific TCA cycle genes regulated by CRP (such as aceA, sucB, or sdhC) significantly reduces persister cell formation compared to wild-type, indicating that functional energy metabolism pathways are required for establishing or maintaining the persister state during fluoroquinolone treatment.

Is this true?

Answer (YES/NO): YES